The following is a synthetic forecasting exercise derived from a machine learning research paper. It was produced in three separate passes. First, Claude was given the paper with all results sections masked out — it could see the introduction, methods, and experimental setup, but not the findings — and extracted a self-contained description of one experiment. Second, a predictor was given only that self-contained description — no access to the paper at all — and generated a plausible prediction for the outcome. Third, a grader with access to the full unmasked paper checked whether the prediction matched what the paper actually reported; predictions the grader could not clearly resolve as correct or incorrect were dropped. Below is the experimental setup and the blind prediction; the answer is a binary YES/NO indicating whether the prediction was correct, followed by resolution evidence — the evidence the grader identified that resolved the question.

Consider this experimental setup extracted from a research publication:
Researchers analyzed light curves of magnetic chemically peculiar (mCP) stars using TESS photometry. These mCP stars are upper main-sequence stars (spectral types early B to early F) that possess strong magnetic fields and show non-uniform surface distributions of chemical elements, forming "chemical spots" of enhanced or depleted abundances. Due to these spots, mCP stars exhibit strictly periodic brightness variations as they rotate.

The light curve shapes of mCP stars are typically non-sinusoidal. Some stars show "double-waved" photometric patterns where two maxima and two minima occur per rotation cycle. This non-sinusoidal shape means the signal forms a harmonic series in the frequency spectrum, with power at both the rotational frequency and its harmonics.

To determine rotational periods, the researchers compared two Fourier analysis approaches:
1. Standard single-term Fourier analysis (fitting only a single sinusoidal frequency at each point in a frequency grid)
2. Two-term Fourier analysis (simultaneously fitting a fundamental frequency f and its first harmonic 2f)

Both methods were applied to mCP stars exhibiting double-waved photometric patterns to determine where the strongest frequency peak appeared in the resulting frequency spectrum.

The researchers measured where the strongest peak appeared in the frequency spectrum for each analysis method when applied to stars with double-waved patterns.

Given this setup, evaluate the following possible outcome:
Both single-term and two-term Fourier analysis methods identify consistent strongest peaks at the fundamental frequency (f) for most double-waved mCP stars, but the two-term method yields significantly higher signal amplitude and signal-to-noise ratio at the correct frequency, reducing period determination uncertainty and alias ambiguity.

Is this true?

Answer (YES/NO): NO